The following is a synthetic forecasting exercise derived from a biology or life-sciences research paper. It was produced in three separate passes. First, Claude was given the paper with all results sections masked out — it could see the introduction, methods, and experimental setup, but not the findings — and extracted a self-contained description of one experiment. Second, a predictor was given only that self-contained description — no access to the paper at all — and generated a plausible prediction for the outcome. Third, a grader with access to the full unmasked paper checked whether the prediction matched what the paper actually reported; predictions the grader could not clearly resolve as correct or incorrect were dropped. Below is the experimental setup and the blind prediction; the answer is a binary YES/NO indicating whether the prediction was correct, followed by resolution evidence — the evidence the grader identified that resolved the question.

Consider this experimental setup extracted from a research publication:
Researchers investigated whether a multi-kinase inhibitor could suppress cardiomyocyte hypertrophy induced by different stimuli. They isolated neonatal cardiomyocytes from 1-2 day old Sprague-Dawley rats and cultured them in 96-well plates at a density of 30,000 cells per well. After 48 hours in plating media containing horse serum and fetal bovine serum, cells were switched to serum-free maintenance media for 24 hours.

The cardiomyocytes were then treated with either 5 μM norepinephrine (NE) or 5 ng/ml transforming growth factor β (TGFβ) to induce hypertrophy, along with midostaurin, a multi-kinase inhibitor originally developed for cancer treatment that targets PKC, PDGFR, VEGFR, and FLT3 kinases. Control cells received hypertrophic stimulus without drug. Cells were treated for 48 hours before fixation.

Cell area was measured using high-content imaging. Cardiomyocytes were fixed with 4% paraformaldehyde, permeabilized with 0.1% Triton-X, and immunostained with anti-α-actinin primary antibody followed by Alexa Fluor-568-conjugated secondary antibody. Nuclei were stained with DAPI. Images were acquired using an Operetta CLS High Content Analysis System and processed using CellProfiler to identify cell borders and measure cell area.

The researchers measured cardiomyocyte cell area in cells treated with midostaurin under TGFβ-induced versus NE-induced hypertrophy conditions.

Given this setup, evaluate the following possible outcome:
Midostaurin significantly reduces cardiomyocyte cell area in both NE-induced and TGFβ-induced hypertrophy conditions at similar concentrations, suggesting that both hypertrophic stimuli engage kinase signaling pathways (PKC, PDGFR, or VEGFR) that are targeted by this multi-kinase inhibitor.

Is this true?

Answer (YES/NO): NO